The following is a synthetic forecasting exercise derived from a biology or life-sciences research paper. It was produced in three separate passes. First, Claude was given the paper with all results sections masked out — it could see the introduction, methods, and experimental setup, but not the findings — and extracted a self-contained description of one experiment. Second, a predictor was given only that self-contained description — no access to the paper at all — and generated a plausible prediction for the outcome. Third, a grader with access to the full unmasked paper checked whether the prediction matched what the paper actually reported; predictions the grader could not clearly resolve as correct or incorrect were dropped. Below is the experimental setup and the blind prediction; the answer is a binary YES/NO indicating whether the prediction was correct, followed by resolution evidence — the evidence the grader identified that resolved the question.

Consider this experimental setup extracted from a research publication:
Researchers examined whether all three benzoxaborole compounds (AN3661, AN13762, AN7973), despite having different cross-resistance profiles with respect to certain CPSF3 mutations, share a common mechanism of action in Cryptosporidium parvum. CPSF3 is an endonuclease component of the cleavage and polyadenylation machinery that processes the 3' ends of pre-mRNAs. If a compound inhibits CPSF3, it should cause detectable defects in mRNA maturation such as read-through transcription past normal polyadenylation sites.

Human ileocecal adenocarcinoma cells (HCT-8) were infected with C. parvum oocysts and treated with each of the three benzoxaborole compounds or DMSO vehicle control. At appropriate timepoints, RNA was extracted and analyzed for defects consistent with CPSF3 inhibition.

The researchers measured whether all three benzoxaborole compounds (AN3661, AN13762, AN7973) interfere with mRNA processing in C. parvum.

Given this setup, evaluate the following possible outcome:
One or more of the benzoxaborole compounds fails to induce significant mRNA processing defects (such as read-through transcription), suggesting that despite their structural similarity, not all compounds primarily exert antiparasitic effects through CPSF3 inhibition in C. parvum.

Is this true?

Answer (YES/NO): NO